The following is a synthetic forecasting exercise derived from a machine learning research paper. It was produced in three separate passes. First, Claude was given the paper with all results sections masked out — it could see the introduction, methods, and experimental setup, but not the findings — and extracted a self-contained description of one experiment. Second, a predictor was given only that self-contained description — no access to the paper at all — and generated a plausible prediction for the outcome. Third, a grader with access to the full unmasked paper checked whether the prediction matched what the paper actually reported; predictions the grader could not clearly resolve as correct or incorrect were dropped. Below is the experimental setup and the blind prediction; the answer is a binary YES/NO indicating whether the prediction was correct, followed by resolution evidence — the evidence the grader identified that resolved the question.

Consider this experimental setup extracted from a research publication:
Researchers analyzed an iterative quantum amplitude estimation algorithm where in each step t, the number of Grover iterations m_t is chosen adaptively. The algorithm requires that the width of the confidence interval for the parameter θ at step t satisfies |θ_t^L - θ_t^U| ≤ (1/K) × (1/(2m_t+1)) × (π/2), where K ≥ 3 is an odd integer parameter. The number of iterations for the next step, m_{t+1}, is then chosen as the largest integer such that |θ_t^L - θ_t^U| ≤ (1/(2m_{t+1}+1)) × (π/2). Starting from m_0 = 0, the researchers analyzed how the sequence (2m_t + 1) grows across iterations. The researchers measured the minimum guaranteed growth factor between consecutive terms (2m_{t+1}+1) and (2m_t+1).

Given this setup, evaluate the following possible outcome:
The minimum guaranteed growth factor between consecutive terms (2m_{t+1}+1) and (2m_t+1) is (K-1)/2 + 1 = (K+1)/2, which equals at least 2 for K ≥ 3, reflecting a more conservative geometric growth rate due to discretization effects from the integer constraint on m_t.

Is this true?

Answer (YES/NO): NO